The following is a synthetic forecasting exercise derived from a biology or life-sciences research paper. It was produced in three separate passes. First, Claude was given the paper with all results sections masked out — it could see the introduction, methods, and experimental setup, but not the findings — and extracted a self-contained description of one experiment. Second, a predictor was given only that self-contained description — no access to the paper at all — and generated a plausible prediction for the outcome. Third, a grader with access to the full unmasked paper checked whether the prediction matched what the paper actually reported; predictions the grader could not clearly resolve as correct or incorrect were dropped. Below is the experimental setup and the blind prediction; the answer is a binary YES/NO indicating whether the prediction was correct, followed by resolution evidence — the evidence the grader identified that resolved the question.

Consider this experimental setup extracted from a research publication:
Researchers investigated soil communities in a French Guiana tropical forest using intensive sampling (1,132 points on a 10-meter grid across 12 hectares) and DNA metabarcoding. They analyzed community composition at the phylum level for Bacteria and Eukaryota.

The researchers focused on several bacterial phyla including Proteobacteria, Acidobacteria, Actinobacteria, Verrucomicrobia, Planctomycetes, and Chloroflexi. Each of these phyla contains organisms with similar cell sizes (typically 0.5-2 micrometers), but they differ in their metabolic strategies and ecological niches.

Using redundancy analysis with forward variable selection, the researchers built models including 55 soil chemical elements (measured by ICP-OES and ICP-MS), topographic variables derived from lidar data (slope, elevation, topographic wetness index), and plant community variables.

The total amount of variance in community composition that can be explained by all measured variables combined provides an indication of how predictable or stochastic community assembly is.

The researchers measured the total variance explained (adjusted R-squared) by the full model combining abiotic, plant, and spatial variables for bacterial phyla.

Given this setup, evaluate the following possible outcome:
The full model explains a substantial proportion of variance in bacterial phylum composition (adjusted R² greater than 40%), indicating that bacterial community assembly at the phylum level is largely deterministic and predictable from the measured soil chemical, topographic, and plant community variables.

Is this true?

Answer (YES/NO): NO